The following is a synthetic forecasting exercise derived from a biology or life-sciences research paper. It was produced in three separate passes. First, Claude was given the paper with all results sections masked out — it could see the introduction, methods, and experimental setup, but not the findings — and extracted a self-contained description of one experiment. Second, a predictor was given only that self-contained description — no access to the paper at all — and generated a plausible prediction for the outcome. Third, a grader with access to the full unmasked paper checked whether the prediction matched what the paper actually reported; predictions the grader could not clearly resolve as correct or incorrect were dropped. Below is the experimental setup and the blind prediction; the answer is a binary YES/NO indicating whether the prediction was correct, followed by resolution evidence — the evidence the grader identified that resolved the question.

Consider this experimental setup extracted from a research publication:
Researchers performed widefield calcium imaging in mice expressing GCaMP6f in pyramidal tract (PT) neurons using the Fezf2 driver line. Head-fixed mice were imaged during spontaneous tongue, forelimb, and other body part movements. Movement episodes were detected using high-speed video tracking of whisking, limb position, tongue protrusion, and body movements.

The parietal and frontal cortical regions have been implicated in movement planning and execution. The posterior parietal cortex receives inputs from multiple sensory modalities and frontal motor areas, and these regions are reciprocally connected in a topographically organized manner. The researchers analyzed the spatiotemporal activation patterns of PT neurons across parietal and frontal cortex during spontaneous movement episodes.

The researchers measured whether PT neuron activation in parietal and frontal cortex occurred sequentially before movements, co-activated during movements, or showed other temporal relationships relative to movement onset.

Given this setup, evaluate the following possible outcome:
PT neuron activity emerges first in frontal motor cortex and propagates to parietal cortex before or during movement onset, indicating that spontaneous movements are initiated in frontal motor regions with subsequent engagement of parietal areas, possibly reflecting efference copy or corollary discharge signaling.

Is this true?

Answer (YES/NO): NO